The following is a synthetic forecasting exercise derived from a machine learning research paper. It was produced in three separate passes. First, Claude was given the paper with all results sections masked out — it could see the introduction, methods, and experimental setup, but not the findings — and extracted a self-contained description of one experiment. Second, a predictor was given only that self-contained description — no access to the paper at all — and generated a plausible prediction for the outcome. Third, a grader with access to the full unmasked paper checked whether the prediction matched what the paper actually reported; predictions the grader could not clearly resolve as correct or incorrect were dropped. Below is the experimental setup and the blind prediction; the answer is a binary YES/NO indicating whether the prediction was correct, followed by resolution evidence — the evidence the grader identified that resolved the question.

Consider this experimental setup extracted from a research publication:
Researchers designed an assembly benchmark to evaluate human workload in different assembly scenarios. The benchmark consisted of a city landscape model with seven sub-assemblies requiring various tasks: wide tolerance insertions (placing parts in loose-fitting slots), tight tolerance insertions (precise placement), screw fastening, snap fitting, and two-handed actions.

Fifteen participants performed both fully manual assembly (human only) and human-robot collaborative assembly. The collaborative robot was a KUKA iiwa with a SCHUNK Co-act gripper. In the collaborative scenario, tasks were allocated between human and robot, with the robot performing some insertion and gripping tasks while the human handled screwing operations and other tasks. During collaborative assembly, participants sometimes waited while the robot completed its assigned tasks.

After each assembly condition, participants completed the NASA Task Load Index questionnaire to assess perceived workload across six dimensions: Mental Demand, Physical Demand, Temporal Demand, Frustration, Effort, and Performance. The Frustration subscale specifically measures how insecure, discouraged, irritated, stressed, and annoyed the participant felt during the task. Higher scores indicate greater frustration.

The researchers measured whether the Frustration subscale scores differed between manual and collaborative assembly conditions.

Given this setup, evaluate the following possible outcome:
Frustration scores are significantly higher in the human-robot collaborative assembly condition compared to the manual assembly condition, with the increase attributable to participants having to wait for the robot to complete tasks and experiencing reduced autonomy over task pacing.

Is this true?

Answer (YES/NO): NO